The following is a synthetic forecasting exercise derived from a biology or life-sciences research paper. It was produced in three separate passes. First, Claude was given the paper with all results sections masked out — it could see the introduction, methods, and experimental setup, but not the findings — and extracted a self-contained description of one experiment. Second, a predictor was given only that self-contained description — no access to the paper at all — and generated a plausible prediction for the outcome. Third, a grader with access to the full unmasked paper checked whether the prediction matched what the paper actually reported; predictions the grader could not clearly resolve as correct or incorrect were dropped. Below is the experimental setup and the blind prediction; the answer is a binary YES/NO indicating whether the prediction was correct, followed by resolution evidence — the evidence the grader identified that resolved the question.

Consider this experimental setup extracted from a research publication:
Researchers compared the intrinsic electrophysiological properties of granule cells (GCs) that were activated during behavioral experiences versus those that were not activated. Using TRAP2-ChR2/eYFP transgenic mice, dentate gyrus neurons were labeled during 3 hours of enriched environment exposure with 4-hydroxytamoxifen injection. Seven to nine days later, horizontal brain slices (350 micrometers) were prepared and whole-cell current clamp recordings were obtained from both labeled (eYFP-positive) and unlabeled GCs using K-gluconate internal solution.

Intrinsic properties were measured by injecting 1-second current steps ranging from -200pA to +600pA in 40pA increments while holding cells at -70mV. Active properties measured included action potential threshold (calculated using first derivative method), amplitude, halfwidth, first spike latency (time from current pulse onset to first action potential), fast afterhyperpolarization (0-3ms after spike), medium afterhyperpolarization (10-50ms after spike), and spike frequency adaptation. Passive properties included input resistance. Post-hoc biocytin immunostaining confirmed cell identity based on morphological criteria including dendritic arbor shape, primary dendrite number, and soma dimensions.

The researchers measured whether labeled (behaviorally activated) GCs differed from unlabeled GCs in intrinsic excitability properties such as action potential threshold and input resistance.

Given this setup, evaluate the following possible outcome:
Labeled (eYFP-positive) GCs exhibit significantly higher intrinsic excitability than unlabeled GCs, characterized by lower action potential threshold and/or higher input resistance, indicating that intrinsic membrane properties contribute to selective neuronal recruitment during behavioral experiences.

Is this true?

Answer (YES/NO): NO